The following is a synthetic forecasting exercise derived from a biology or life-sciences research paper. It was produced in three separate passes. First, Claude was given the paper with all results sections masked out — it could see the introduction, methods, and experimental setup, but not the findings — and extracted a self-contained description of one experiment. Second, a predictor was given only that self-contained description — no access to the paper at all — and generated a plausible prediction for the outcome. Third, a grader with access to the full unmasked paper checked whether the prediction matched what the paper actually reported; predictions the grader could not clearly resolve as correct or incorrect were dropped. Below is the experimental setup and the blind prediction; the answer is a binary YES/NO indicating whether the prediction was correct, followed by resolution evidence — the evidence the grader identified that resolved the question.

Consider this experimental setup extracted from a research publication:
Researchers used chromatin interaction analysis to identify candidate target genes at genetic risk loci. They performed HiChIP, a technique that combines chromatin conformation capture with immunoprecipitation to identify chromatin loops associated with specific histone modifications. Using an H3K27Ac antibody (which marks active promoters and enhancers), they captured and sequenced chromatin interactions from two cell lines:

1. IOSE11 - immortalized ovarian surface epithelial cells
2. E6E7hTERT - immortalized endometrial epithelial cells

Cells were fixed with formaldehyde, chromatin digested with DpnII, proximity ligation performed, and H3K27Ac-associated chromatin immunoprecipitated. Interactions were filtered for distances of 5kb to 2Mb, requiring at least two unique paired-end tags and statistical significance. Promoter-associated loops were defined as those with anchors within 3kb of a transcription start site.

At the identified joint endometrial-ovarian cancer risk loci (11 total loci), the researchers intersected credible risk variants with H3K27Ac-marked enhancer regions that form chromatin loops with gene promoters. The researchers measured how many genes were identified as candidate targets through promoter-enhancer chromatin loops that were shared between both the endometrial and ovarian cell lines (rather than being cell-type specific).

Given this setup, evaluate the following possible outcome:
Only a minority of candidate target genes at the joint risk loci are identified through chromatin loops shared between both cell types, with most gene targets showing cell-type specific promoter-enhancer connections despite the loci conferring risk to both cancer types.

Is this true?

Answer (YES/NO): NO